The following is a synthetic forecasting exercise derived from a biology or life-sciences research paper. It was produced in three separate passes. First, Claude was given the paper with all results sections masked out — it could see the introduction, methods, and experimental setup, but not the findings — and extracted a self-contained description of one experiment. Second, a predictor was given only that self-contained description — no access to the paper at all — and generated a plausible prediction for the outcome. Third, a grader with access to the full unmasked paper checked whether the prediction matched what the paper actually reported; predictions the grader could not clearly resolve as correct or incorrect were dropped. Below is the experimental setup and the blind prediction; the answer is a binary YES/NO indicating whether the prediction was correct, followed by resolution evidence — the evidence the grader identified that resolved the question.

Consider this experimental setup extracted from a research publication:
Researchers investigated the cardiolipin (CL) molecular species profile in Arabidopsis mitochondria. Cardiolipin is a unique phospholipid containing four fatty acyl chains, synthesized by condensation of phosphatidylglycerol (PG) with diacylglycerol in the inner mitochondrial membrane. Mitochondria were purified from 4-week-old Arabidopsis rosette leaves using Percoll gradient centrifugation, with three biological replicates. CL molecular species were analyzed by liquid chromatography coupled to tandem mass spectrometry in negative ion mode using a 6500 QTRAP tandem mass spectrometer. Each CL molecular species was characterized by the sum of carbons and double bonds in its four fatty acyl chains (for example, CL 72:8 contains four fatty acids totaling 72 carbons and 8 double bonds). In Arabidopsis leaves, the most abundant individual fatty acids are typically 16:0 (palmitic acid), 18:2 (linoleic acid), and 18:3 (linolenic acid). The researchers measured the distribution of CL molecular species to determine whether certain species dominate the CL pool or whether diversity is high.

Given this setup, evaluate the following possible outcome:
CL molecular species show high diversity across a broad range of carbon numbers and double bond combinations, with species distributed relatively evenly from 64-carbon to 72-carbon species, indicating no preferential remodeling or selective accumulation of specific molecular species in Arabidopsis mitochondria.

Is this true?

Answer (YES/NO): NO